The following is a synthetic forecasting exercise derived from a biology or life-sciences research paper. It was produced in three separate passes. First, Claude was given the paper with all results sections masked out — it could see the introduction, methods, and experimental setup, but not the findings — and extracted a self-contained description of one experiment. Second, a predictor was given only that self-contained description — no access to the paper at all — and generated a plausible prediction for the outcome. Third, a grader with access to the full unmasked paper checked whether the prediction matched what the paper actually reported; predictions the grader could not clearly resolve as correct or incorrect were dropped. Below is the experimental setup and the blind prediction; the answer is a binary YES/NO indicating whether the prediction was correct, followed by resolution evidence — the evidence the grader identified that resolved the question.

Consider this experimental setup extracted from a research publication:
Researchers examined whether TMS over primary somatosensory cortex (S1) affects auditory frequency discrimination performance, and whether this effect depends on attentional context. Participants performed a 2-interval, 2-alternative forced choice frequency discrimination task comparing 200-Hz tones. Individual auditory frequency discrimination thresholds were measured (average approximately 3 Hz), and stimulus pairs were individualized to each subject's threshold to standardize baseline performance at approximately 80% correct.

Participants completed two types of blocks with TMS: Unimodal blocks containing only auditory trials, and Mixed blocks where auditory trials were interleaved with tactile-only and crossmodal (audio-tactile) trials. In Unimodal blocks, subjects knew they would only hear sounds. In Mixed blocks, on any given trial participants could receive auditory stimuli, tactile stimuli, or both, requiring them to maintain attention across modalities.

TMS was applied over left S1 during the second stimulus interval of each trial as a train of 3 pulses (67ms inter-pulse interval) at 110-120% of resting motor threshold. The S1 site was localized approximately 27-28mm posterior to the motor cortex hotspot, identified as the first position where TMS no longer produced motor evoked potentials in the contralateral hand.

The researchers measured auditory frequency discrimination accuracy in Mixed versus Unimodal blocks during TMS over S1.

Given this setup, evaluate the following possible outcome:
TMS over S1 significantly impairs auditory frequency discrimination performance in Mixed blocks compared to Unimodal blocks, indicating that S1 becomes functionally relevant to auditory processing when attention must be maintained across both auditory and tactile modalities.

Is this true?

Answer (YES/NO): YES